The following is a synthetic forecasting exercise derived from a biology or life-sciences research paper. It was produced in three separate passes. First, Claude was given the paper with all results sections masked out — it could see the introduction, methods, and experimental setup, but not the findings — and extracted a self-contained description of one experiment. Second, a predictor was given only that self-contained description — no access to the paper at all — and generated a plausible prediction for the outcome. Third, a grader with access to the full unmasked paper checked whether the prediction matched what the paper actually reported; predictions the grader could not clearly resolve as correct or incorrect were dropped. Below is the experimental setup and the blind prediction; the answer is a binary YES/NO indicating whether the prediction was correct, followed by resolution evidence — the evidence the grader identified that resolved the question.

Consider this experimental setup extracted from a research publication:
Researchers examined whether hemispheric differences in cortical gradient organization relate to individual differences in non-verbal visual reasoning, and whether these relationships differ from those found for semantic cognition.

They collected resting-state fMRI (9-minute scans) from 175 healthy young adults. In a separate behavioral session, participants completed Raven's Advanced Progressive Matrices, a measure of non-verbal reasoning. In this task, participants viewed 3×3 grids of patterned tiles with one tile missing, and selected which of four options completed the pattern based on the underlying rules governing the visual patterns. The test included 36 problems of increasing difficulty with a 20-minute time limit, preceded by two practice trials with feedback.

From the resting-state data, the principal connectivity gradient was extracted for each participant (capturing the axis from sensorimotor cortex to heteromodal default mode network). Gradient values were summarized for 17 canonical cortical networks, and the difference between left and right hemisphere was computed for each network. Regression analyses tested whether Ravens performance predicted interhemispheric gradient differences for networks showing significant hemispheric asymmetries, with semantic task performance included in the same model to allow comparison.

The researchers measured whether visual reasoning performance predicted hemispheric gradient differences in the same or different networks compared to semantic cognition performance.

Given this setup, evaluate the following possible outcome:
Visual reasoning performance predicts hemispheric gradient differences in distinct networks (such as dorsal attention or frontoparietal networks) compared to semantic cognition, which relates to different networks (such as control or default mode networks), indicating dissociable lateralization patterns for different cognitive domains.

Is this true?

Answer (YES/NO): YES